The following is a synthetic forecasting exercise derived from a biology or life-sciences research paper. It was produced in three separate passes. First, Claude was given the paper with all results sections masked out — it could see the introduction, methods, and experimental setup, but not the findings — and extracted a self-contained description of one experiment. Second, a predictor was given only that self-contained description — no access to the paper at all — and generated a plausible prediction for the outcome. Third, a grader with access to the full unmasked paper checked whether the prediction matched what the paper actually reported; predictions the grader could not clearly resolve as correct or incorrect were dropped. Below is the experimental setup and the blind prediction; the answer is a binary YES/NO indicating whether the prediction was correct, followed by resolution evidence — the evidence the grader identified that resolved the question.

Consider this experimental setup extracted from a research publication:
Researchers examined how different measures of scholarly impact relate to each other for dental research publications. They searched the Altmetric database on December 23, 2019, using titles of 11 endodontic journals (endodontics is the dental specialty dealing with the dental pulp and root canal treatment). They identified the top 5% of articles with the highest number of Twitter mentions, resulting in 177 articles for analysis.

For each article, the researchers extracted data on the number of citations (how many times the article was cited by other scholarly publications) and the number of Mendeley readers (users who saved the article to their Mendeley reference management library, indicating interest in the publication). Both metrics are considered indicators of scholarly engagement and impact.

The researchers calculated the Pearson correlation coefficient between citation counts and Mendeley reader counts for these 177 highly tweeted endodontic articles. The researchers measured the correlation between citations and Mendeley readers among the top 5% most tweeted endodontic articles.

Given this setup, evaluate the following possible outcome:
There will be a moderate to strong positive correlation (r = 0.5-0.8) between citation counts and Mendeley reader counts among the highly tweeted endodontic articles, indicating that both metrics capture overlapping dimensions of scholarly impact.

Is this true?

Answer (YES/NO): YES